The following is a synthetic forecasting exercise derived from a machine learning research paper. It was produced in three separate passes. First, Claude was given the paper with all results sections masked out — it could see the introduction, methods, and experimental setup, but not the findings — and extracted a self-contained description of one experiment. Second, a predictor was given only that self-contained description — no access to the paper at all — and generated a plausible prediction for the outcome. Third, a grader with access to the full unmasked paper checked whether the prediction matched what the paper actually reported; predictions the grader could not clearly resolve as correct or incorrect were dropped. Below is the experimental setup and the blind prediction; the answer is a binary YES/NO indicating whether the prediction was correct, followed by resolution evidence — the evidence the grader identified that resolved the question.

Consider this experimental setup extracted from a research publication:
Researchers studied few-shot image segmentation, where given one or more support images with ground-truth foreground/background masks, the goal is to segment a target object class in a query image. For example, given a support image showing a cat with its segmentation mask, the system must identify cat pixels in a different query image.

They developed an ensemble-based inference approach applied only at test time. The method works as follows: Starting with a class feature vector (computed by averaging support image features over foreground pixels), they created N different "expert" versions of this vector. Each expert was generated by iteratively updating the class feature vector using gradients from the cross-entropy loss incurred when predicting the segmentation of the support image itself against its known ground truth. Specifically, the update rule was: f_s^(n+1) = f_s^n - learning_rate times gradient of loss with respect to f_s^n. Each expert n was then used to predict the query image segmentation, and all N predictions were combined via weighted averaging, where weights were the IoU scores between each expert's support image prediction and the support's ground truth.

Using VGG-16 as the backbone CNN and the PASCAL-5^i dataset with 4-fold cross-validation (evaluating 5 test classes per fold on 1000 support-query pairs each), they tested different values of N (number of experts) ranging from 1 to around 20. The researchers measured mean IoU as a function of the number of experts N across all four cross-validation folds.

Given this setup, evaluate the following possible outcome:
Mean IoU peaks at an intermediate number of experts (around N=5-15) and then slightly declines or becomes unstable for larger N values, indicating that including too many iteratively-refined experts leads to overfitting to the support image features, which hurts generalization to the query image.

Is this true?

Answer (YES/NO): NO